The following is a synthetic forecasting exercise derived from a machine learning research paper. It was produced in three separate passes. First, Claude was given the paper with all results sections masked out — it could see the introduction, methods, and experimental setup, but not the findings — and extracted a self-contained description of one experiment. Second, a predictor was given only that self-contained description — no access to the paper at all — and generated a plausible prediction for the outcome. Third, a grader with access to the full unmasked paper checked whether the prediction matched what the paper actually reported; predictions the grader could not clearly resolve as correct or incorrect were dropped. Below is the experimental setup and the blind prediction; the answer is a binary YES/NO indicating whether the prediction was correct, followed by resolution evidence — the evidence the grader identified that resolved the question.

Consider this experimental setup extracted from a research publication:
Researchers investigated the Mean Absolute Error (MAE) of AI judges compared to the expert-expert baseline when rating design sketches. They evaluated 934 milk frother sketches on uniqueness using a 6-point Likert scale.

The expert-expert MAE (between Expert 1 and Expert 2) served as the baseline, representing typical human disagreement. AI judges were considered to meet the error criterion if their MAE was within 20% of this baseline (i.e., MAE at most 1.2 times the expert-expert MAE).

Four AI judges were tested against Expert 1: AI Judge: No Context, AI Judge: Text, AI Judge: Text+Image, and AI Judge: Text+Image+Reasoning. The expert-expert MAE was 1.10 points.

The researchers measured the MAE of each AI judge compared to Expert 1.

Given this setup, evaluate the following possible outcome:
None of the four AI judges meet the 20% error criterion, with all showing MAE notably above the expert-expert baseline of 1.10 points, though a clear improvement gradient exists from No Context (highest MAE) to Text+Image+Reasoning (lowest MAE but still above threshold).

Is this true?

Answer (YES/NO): NO